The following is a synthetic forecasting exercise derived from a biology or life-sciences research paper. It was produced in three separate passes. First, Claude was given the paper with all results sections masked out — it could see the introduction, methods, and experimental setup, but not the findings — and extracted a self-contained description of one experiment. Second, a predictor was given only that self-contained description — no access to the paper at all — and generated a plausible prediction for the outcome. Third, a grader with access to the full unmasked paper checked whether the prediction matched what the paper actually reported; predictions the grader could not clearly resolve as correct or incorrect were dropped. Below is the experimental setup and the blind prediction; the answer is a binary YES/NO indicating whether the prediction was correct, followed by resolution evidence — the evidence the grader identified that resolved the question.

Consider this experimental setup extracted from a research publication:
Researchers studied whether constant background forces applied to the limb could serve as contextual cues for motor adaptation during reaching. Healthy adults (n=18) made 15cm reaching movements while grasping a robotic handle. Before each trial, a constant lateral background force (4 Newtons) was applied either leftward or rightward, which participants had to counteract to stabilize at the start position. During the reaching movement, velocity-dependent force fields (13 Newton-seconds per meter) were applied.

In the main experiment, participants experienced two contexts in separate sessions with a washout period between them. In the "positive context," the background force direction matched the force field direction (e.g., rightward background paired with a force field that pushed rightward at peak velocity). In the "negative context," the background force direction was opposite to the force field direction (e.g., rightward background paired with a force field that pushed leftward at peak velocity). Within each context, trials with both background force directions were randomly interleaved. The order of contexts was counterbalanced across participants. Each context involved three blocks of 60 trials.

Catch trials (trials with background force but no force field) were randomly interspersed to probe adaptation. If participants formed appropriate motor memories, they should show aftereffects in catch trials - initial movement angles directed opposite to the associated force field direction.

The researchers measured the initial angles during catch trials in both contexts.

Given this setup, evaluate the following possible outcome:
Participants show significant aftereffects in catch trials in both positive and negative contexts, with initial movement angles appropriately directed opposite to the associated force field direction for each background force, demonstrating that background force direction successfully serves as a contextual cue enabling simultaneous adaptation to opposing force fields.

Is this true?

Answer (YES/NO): YES